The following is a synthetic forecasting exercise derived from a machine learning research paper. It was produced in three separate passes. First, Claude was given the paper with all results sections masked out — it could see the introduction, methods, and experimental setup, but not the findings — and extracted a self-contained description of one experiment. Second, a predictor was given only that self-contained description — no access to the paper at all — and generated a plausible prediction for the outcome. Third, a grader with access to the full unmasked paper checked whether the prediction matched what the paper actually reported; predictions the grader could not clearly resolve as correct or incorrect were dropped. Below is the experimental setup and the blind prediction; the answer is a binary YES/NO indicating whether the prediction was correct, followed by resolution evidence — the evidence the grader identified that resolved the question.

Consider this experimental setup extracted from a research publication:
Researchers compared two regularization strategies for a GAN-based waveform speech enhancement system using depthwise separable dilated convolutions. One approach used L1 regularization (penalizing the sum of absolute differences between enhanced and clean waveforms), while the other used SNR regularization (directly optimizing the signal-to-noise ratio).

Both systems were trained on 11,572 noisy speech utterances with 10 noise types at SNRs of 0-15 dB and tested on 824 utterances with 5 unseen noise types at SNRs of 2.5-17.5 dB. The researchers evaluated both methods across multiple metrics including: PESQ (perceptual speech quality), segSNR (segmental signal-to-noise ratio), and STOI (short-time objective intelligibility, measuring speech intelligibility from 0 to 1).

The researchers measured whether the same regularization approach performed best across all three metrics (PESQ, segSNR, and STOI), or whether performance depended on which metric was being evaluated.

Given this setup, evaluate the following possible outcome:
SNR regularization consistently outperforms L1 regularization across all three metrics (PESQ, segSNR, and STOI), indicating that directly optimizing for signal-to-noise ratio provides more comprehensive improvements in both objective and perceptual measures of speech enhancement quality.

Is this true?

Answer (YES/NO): NO